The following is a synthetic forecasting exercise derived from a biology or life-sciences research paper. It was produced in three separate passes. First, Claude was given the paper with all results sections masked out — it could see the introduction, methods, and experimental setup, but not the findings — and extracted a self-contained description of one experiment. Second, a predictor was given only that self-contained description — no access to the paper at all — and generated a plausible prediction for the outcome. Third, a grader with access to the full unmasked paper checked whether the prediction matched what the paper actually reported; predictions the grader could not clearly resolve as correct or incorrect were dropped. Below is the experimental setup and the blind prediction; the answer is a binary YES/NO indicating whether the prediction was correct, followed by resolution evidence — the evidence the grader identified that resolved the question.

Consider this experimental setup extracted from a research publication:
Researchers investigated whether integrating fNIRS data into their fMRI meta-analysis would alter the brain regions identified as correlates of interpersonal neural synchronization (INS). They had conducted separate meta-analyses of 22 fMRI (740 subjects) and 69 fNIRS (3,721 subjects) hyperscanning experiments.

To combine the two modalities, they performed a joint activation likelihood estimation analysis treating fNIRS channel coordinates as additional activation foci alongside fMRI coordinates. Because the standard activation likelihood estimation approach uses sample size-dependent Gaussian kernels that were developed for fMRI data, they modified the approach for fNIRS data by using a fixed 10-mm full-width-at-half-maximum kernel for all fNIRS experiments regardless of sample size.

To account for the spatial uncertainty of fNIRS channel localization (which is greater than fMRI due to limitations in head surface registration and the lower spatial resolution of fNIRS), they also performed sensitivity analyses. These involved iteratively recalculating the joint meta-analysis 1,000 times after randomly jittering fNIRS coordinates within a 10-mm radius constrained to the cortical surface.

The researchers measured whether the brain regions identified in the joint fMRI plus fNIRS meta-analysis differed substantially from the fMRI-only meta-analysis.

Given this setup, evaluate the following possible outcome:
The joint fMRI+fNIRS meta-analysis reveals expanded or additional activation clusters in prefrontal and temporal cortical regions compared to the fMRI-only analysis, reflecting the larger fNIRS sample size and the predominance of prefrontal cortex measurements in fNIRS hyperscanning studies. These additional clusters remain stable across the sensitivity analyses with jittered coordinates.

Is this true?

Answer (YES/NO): NO